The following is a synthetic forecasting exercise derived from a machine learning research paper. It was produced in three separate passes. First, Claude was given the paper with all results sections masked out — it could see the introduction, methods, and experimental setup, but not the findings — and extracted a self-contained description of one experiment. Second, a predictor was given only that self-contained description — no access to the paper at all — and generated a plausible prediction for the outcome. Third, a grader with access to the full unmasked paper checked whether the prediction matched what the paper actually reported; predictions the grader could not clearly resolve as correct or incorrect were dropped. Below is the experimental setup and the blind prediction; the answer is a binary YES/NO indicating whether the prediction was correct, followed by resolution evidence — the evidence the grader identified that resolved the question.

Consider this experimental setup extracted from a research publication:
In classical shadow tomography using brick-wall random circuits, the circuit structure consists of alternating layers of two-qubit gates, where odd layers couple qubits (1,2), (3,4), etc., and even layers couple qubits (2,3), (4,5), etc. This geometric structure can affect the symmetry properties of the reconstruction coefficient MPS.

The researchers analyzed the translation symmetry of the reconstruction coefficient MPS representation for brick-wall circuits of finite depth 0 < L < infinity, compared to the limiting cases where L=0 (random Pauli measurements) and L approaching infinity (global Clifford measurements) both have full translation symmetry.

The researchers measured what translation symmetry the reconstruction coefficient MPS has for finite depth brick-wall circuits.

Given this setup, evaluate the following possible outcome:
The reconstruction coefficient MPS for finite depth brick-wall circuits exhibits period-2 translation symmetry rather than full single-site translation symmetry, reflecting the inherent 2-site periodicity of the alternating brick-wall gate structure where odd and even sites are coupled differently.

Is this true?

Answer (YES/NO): YES